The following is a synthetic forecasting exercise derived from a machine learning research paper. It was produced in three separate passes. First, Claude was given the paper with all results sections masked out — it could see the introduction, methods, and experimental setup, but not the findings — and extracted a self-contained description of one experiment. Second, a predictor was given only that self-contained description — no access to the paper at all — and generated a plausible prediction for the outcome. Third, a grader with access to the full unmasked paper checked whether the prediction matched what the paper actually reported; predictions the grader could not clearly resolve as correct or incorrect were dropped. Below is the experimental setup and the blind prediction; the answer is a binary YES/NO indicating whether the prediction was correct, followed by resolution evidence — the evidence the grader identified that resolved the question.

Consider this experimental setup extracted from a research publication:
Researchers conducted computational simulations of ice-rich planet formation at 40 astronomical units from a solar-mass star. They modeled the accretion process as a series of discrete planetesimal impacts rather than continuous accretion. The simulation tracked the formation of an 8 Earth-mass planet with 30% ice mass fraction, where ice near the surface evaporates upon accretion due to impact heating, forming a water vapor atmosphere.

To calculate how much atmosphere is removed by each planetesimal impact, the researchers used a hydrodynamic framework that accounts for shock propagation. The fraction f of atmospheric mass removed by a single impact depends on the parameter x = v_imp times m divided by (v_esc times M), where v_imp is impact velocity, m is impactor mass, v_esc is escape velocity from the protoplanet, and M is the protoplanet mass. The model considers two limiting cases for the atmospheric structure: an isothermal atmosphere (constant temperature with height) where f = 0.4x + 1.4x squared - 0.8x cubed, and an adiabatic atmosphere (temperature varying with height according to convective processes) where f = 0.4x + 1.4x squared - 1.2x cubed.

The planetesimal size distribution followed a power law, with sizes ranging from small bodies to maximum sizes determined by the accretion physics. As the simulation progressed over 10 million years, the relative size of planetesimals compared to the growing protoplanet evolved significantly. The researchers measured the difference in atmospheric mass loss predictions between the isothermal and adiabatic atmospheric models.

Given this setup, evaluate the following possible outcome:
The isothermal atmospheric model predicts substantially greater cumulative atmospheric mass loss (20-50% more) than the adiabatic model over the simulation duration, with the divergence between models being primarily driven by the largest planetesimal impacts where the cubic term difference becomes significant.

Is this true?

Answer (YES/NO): NO